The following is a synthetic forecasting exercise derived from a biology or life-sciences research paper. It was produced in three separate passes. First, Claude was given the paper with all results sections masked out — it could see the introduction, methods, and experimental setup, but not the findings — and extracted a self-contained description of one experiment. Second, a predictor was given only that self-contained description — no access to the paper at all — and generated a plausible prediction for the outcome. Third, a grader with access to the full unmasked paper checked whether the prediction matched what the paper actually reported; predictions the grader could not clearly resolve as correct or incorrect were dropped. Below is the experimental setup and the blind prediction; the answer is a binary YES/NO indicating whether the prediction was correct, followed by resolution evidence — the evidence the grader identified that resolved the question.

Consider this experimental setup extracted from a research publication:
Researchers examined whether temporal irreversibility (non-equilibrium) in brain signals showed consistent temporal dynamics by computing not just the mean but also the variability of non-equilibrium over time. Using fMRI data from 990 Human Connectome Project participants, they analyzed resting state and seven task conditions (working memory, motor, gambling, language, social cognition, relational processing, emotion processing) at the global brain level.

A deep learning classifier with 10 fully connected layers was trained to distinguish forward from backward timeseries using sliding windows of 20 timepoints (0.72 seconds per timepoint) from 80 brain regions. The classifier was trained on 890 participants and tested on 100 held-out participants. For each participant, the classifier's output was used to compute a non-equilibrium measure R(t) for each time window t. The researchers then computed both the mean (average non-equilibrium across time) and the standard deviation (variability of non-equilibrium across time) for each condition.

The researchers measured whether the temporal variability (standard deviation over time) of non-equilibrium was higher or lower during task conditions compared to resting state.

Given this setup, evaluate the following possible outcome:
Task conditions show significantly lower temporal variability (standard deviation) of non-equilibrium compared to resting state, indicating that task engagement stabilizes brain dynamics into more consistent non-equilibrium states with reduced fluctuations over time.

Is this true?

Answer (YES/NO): YES